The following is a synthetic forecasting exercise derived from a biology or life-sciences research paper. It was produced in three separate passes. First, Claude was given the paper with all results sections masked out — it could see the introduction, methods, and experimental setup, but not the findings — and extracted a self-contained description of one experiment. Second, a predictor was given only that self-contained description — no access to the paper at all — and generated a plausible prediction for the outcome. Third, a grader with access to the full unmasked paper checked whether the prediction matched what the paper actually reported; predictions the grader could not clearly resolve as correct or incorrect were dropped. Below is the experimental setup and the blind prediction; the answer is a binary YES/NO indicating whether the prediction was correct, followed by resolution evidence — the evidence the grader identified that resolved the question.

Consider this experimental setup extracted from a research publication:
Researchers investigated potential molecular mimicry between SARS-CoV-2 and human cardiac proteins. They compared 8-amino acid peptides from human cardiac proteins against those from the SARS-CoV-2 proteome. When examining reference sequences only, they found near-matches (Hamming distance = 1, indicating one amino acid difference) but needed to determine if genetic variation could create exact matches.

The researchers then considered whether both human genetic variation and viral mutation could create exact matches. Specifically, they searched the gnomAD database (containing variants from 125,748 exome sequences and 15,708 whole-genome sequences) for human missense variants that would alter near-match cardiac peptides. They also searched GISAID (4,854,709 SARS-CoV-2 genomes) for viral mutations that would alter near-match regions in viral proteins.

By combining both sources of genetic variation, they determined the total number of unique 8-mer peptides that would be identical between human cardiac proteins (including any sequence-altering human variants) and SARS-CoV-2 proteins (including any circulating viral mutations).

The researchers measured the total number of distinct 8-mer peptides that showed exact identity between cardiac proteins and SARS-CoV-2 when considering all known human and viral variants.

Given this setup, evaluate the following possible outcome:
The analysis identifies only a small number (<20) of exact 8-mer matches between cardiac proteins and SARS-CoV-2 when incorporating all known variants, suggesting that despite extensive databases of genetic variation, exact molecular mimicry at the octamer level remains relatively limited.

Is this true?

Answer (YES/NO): NO